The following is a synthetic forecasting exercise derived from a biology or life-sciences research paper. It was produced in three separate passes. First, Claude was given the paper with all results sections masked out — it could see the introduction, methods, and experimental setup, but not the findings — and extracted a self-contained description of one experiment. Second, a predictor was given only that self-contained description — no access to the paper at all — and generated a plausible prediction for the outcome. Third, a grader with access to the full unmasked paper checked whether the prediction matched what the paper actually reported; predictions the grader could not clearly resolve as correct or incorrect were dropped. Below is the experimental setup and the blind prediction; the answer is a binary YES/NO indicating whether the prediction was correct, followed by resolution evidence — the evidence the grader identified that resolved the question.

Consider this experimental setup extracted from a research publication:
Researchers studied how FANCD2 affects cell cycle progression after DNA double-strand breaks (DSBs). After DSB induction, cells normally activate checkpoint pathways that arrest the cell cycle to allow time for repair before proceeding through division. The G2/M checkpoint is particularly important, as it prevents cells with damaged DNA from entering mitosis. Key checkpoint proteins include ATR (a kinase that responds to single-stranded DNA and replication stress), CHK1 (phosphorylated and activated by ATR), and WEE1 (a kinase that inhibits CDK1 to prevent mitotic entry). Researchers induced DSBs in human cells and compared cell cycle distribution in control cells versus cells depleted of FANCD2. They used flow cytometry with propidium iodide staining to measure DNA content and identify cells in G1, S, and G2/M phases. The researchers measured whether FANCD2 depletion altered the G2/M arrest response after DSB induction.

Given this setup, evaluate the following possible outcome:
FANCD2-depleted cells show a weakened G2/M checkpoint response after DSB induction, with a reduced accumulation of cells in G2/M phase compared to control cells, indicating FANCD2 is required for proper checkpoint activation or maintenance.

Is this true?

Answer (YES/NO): YES